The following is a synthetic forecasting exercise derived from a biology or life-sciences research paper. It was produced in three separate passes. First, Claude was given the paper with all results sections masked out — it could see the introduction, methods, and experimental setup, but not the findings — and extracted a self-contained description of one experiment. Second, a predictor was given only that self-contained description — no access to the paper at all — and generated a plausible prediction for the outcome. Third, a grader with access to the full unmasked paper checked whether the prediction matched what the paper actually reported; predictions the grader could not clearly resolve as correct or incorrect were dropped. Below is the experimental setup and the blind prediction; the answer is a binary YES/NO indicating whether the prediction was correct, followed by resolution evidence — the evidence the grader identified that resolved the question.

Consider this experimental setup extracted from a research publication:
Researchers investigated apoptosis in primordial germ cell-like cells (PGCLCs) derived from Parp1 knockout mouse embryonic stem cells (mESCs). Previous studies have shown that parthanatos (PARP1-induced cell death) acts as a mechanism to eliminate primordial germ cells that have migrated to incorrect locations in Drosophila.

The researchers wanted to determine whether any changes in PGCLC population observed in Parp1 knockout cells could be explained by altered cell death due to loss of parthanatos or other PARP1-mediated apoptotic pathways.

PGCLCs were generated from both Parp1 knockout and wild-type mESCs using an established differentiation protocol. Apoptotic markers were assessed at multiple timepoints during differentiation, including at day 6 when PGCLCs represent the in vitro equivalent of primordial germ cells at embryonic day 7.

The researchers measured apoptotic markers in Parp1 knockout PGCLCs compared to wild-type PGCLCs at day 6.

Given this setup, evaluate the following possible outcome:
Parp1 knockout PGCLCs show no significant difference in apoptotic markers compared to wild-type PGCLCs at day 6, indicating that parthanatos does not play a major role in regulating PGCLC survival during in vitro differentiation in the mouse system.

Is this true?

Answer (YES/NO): NO